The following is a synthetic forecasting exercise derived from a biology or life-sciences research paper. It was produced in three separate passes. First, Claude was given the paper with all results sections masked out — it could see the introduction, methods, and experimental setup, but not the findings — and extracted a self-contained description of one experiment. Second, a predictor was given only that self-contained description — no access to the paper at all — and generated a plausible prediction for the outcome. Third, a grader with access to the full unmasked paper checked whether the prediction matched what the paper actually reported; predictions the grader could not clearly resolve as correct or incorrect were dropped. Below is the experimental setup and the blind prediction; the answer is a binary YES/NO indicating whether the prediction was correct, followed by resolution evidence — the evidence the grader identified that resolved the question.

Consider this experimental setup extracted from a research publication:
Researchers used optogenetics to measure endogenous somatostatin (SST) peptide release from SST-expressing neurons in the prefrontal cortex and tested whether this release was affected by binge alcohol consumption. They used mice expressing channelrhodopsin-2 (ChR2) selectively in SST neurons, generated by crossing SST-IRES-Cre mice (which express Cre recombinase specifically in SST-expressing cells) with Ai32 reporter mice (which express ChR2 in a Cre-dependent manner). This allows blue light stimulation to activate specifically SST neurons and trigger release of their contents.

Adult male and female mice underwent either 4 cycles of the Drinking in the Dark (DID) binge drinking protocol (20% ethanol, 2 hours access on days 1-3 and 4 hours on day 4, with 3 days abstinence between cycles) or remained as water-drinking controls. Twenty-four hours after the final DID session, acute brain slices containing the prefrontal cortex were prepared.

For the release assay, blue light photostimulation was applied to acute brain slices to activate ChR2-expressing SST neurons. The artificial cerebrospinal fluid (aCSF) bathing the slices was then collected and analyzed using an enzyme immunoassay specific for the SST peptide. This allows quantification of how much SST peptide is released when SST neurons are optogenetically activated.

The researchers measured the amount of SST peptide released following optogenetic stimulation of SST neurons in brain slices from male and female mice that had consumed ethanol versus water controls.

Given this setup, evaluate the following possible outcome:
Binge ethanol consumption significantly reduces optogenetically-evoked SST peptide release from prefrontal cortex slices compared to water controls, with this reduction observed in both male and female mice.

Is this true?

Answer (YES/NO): NO